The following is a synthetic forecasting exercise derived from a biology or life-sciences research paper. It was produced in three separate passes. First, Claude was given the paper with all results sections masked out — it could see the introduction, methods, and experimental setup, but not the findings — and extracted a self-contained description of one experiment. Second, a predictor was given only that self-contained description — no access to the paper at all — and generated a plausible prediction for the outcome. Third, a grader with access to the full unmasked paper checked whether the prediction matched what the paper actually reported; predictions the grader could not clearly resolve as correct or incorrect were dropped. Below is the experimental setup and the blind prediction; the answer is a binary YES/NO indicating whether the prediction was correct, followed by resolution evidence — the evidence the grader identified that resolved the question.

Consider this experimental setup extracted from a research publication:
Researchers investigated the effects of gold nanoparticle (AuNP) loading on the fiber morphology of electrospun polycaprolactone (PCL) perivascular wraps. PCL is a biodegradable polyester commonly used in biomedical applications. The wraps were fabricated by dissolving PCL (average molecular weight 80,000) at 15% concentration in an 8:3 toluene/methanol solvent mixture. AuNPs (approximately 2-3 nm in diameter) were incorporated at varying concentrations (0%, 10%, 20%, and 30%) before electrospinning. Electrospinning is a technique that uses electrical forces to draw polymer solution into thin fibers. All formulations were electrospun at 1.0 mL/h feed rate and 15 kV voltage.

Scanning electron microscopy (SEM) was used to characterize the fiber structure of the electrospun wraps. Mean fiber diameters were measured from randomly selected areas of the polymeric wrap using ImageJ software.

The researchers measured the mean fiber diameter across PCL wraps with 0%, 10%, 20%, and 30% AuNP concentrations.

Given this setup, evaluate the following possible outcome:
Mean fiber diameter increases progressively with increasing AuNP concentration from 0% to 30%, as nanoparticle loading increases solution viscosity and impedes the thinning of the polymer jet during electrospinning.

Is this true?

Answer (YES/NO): NO